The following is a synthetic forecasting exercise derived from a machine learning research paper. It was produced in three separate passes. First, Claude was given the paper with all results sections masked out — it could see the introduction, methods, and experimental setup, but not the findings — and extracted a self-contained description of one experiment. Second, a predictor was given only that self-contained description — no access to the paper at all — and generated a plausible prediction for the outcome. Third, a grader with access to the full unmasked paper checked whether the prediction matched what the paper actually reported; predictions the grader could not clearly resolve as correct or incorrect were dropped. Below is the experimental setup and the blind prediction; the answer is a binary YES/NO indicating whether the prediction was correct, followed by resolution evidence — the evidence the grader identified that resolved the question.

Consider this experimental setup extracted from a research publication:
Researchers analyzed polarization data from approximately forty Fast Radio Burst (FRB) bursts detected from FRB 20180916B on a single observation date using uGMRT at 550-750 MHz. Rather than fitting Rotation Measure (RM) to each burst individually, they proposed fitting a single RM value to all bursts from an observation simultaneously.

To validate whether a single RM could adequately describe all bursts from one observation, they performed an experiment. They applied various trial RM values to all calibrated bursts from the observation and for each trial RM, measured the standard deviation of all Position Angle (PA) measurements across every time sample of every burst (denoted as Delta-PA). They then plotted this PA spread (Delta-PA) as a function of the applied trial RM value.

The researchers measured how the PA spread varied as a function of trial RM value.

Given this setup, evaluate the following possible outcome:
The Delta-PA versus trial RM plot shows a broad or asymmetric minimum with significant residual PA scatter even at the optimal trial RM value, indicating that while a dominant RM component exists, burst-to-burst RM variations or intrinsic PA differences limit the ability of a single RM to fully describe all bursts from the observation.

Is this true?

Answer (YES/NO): NO